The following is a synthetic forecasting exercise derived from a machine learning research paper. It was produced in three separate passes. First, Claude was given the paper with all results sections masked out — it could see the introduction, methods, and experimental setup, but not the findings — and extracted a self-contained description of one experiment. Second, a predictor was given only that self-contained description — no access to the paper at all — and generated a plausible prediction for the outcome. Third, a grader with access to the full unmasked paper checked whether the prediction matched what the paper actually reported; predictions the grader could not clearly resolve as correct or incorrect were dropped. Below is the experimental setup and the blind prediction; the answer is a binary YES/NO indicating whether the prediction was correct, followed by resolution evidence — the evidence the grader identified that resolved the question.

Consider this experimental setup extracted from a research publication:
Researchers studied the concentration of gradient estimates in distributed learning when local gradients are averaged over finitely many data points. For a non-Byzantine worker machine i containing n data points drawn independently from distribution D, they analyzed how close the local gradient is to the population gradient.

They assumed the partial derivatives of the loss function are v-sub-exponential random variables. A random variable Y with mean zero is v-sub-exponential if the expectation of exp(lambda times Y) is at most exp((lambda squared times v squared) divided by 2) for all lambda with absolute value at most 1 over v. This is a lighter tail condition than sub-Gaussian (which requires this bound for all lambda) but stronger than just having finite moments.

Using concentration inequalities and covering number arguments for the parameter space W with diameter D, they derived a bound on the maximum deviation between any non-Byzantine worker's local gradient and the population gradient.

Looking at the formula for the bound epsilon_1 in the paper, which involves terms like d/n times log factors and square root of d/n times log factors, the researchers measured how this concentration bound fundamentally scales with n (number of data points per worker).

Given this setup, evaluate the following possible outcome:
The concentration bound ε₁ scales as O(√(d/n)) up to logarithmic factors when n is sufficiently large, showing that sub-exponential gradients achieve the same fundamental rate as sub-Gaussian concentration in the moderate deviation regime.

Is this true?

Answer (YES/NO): NO